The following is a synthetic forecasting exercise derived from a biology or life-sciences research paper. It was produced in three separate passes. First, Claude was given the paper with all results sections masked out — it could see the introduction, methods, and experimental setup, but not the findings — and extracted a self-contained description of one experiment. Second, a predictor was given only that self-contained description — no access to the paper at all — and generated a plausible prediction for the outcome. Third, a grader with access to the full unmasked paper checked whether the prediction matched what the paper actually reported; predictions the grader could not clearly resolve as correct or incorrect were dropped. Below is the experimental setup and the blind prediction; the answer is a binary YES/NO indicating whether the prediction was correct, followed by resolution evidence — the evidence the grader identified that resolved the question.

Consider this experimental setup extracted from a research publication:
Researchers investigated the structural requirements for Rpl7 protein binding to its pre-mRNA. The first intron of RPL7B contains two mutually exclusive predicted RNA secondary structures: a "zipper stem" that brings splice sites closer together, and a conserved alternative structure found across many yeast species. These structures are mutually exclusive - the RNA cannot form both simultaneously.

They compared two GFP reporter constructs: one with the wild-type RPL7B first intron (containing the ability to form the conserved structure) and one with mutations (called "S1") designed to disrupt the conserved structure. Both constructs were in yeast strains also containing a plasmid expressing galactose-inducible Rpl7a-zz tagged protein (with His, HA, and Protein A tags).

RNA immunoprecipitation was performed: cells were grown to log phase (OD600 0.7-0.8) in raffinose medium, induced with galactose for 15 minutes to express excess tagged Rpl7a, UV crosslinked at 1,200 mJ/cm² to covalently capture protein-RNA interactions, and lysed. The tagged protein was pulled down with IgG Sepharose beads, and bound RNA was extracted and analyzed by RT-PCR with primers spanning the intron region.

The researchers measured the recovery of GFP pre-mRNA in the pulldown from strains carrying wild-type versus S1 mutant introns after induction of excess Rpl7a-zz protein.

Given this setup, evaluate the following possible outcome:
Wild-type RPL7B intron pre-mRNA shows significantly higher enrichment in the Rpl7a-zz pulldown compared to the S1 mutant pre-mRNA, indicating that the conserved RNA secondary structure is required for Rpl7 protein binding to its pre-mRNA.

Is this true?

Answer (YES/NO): YES